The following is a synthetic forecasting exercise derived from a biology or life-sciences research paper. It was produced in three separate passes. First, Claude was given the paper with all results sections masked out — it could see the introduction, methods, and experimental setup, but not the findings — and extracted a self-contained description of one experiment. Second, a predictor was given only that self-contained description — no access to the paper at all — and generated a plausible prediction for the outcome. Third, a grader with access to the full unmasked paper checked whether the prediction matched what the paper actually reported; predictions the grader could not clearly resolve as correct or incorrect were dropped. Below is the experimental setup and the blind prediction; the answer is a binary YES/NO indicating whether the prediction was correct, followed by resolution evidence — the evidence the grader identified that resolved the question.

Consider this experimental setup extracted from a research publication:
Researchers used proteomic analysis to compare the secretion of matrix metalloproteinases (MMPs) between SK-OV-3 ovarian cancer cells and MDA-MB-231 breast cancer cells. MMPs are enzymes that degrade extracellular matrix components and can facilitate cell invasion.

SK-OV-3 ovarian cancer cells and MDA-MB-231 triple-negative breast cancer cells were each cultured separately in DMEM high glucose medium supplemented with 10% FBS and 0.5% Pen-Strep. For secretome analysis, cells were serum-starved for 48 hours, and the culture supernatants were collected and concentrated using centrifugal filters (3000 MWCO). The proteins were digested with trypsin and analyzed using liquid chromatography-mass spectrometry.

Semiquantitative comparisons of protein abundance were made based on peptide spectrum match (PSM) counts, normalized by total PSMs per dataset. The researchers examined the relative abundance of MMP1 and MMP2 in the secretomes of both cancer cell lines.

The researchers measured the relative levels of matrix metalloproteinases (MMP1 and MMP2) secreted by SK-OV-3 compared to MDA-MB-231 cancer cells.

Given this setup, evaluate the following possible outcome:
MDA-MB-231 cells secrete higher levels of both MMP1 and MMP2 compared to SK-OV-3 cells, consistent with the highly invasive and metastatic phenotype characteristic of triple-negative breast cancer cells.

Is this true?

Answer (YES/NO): NO